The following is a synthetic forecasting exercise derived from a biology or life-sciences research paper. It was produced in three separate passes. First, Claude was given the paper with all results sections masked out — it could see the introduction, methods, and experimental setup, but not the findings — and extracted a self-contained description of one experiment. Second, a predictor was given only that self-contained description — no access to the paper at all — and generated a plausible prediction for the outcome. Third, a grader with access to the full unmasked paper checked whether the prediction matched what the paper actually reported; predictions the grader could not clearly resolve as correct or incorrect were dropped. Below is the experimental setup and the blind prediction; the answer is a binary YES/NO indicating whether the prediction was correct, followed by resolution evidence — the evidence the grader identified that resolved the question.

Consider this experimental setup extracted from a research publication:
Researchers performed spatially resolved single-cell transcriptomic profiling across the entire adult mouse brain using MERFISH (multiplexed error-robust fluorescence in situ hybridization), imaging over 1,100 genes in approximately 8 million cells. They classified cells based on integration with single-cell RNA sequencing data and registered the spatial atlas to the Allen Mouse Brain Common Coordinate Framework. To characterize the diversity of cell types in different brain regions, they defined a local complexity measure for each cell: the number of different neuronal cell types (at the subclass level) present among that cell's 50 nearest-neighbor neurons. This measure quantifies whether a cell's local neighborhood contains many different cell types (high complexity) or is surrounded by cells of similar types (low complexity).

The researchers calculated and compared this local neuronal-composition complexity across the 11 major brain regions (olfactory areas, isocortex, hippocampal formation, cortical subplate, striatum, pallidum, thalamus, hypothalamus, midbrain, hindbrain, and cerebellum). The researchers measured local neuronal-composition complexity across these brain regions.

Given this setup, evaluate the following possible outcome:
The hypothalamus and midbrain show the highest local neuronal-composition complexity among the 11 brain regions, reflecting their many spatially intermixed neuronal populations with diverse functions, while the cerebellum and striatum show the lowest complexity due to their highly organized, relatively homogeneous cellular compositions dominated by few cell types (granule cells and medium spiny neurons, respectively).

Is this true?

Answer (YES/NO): NO